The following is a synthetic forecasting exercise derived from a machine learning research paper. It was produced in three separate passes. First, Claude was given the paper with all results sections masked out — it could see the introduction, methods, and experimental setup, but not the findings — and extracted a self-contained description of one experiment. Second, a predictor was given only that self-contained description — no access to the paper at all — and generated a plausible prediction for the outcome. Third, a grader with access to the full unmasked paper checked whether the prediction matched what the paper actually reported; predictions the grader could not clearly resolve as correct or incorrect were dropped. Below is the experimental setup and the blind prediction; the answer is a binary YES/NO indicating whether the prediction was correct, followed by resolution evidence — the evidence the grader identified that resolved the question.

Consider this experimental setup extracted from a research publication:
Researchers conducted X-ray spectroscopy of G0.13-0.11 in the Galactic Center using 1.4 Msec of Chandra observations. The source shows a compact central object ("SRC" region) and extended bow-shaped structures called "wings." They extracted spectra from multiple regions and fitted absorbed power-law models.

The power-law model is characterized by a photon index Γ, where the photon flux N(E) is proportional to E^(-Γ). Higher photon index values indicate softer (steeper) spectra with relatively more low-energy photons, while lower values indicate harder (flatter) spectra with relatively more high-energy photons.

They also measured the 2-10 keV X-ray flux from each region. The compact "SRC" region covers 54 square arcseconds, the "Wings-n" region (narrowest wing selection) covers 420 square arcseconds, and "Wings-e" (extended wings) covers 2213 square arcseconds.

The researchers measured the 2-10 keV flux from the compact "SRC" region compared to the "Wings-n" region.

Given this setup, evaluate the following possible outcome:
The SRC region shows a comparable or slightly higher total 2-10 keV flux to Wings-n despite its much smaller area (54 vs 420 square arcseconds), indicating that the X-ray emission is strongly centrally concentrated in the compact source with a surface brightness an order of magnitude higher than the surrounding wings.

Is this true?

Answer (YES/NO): NO